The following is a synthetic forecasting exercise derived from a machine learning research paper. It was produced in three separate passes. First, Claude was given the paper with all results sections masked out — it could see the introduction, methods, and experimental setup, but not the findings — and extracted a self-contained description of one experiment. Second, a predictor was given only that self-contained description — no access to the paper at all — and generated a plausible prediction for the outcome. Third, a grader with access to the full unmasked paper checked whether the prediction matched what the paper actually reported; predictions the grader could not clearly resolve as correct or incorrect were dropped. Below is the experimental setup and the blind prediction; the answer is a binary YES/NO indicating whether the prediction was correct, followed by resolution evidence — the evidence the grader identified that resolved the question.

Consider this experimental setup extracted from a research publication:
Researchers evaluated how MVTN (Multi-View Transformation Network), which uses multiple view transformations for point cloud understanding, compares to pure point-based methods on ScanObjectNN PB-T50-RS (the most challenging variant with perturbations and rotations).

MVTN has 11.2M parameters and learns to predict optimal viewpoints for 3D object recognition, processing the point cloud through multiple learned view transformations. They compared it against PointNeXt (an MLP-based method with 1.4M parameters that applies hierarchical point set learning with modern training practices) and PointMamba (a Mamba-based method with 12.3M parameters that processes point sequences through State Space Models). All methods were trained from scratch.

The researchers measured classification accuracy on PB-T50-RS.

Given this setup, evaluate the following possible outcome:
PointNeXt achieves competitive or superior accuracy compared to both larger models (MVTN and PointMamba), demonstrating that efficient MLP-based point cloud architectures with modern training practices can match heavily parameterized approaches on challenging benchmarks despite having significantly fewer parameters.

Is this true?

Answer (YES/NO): YES